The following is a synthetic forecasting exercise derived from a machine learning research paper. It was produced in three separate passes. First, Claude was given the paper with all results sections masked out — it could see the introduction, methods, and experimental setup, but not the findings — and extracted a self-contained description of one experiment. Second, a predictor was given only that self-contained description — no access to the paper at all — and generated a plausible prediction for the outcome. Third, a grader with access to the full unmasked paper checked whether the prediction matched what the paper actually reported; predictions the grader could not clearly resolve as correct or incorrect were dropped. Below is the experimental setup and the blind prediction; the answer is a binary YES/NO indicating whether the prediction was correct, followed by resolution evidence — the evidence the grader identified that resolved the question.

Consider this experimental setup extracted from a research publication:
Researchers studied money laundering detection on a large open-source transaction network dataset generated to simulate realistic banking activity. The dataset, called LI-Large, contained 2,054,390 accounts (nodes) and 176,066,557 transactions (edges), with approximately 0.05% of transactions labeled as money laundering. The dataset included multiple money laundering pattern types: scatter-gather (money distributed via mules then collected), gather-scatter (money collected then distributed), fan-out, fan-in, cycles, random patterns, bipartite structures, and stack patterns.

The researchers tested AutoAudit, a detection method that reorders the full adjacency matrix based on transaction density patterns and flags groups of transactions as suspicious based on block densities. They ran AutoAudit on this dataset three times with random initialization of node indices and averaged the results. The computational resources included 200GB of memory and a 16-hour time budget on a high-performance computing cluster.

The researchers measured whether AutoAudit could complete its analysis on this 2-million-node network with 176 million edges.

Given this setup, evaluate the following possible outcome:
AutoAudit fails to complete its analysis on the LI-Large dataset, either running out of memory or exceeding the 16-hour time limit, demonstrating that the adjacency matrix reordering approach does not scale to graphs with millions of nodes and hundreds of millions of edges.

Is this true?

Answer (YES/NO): YES